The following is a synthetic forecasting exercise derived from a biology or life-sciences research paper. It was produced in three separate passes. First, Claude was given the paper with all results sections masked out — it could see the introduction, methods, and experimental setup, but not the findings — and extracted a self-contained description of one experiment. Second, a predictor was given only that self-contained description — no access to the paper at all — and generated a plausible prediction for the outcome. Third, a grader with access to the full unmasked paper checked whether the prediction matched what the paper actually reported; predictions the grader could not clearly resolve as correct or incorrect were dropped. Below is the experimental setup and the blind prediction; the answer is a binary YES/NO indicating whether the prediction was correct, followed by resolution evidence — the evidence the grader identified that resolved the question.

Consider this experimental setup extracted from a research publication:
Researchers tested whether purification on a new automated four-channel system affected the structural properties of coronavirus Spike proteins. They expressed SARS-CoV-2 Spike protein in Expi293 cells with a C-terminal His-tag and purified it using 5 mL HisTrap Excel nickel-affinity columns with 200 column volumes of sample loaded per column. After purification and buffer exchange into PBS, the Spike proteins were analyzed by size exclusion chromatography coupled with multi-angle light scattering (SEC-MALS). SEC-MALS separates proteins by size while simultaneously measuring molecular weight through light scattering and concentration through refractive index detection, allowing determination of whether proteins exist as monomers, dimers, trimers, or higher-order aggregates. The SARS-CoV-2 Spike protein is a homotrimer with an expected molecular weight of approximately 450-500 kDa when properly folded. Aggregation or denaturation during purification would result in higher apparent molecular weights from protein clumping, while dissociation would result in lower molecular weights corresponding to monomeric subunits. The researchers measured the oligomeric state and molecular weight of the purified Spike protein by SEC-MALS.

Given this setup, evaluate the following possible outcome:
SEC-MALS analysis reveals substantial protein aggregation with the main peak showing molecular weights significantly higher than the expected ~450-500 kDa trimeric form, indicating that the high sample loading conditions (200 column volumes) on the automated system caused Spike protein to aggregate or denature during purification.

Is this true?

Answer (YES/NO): NO